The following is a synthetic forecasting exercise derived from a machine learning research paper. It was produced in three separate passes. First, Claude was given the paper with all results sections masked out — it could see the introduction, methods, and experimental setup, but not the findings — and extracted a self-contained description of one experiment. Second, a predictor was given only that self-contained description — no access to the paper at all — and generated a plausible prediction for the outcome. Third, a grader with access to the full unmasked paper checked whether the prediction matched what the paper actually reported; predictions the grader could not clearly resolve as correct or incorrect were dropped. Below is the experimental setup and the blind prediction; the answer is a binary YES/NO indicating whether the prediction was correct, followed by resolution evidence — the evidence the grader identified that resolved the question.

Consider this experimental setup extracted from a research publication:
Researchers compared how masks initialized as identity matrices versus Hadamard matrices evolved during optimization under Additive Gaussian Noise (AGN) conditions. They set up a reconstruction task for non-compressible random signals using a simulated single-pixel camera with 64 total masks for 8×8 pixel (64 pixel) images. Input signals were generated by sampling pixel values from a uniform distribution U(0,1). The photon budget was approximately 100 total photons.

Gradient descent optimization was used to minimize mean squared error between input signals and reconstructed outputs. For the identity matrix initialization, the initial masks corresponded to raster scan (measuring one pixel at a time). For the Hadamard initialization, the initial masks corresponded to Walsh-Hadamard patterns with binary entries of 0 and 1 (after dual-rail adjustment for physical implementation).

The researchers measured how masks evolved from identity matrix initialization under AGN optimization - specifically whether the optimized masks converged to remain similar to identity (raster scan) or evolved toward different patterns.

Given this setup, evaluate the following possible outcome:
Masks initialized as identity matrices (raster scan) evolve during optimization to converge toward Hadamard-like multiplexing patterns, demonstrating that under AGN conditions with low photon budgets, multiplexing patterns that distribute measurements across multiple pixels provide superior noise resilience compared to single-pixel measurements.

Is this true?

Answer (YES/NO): YES